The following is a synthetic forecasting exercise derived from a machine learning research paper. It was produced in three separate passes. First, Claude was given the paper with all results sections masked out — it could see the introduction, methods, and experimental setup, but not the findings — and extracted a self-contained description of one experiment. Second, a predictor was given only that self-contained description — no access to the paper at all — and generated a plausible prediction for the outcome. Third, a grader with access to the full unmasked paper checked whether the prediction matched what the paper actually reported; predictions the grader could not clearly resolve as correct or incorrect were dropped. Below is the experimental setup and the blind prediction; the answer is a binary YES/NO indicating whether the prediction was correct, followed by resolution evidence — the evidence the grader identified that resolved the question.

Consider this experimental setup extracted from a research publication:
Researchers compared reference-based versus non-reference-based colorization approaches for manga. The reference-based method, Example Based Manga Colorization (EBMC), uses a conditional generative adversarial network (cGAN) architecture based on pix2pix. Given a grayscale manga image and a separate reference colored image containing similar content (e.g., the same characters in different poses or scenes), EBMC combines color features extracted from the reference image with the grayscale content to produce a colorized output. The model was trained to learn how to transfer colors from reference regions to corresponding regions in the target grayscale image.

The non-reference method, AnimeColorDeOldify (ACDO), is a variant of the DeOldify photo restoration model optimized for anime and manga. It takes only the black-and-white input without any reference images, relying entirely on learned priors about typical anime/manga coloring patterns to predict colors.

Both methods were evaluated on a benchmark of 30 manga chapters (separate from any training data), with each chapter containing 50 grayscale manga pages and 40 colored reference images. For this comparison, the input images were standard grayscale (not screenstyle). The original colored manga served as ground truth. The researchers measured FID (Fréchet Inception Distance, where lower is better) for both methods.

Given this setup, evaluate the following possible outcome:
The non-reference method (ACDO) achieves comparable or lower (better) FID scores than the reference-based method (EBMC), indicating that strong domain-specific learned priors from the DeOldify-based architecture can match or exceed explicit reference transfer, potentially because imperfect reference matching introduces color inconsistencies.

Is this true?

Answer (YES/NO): NO